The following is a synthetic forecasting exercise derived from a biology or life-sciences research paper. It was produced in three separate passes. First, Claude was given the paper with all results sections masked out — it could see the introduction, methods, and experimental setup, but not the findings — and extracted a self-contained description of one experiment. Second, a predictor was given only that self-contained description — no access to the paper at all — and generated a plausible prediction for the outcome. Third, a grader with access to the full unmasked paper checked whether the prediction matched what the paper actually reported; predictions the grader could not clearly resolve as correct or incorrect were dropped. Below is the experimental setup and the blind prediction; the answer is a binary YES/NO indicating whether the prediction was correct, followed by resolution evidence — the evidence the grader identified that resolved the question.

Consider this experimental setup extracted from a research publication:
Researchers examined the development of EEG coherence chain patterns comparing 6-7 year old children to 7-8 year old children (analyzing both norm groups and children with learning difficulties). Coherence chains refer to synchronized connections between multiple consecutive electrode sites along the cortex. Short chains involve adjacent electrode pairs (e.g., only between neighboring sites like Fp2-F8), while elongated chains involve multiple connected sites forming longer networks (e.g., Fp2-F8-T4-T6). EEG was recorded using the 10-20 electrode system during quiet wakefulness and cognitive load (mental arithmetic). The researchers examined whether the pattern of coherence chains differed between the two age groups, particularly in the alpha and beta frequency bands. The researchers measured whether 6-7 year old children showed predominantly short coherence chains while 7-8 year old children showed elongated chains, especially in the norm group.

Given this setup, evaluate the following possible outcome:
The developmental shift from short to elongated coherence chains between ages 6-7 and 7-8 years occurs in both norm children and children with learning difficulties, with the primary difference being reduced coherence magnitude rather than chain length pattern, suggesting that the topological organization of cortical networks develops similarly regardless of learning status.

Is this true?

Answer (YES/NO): NO